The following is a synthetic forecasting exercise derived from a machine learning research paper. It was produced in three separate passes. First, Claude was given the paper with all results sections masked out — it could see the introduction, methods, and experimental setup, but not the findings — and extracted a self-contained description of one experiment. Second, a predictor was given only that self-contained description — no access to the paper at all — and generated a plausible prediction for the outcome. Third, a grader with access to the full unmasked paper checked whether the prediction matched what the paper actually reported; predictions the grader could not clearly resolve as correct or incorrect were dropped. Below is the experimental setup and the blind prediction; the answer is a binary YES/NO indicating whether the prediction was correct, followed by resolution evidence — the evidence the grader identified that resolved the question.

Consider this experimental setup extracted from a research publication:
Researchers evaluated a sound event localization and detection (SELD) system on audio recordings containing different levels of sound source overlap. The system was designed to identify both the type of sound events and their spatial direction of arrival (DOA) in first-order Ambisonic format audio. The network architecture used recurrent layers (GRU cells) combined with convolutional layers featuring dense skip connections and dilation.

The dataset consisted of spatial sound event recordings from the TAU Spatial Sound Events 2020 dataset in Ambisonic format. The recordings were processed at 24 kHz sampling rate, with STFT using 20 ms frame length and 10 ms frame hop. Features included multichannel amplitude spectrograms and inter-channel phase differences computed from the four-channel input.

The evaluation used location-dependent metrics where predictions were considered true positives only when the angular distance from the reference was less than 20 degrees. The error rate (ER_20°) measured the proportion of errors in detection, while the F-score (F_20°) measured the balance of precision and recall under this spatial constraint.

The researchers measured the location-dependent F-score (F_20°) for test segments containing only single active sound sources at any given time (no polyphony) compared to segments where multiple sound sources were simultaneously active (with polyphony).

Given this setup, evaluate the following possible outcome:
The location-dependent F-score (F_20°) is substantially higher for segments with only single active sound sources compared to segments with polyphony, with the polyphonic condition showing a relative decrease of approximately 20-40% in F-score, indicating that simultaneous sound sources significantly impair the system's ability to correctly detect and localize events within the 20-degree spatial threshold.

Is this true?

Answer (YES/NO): NO